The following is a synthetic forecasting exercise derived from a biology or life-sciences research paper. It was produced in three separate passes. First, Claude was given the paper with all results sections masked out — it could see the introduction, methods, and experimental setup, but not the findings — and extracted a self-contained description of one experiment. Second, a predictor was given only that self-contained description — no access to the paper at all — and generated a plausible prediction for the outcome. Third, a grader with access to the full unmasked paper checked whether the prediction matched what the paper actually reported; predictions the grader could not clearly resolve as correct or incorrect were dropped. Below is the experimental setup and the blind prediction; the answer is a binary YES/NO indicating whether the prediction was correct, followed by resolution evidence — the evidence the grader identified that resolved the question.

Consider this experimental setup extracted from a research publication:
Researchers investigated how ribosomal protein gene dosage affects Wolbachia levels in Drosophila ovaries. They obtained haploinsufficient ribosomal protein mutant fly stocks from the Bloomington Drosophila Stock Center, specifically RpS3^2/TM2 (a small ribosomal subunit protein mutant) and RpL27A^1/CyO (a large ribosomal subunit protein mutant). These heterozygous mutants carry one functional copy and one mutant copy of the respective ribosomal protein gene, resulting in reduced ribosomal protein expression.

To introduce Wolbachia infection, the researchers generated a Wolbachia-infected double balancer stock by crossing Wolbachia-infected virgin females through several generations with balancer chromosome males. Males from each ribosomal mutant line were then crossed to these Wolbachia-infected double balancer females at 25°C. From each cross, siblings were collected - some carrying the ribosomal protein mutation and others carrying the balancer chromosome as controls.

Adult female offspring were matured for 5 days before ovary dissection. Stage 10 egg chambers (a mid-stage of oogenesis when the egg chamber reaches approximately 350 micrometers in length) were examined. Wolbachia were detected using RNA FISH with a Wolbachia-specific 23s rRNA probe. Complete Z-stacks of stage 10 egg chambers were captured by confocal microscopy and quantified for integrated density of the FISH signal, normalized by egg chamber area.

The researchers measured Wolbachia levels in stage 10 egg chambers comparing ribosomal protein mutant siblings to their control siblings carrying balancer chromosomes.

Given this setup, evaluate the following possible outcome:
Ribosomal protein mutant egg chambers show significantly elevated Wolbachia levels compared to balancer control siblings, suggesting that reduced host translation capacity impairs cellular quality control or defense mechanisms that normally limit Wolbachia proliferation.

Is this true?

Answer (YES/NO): YES